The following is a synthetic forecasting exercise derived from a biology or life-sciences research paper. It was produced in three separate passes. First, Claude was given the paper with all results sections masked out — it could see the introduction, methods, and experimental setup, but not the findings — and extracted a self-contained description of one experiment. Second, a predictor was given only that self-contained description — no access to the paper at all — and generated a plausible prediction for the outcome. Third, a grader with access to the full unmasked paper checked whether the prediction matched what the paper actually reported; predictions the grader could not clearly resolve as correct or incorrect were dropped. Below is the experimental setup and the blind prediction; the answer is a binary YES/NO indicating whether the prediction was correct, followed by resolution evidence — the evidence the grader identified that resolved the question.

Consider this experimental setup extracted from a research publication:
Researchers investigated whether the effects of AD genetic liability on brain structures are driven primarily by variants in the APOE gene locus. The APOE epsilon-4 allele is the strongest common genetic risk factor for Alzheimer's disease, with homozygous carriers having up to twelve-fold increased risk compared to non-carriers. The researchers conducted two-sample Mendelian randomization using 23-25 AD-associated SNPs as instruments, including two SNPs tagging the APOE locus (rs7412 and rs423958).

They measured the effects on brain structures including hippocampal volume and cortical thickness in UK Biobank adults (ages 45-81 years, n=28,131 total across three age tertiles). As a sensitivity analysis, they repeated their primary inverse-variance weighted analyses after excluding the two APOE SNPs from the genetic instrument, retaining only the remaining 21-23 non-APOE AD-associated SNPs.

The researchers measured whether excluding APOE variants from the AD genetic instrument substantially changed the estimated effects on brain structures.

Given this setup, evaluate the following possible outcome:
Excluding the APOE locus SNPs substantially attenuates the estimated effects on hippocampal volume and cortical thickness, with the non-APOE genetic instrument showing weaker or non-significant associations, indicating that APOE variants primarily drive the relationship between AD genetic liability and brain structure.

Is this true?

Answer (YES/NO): NO